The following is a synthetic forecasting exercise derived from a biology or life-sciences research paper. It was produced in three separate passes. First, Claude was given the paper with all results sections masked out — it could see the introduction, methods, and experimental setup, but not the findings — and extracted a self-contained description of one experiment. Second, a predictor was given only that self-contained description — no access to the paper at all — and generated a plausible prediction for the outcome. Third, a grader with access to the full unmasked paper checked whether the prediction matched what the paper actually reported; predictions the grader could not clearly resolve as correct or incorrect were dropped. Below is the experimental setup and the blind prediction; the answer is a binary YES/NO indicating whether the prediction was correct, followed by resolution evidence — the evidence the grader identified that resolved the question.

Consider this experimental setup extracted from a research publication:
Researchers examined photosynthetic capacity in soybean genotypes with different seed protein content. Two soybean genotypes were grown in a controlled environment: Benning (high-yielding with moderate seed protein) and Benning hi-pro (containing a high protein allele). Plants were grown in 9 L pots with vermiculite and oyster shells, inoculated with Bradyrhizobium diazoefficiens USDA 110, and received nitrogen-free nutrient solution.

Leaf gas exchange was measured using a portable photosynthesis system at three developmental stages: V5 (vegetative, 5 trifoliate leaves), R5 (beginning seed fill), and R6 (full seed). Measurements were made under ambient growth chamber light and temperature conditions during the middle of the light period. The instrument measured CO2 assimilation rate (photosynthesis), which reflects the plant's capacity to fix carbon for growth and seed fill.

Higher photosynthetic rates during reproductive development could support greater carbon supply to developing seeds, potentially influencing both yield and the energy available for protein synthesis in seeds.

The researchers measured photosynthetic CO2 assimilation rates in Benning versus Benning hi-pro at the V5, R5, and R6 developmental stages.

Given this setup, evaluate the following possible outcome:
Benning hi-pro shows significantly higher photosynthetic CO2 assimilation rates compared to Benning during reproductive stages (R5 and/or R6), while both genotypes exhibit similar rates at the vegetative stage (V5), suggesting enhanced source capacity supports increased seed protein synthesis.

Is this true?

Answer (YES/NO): NO